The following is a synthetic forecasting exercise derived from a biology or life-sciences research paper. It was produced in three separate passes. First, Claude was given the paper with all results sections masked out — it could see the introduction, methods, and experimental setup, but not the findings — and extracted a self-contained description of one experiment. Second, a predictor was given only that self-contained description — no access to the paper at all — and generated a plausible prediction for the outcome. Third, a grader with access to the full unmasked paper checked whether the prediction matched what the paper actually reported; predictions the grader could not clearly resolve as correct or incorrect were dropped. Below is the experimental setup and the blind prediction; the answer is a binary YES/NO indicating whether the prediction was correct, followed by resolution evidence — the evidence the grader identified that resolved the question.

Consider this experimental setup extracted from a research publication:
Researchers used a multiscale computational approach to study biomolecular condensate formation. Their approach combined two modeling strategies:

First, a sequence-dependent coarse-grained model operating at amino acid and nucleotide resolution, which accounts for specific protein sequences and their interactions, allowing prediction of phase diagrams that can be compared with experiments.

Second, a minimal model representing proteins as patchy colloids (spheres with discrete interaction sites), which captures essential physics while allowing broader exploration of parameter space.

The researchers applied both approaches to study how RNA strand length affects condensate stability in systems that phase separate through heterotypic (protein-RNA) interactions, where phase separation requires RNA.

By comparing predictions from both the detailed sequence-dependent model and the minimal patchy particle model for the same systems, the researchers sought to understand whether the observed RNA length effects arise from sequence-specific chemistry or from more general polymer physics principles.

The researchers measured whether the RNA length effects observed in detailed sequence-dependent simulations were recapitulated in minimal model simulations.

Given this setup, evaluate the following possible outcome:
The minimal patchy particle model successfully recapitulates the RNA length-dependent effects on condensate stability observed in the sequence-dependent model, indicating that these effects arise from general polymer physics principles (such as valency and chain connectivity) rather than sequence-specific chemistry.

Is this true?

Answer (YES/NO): YES